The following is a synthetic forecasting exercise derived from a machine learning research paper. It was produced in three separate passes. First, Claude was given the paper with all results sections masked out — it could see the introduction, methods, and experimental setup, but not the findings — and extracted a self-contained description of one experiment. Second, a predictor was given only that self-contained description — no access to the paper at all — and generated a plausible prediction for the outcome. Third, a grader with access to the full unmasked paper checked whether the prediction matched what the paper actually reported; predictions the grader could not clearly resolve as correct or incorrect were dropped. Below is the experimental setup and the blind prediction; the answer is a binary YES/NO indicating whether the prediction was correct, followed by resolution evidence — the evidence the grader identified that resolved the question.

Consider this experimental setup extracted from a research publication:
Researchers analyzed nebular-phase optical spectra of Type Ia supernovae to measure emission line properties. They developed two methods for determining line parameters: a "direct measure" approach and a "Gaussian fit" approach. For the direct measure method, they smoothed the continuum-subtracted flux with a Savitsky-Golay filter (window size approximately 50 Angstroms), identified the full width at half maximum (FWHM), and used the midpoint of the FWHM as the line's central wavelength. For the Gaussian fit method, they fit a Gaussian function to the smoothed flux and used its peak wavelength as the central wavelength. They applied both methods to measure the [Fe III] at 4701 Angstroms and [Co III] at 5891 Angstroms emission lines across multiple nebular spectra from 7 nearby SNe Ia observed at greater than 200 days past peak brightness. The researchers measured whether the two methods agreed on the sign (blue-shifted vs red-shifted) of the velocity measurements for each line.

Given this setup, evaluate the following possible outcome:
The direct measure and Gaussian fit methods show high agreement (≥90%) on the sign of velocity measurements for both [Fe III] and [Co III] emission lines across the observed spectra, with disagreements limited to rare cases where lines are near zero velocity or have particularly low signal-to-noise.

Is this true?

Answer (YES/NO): NO